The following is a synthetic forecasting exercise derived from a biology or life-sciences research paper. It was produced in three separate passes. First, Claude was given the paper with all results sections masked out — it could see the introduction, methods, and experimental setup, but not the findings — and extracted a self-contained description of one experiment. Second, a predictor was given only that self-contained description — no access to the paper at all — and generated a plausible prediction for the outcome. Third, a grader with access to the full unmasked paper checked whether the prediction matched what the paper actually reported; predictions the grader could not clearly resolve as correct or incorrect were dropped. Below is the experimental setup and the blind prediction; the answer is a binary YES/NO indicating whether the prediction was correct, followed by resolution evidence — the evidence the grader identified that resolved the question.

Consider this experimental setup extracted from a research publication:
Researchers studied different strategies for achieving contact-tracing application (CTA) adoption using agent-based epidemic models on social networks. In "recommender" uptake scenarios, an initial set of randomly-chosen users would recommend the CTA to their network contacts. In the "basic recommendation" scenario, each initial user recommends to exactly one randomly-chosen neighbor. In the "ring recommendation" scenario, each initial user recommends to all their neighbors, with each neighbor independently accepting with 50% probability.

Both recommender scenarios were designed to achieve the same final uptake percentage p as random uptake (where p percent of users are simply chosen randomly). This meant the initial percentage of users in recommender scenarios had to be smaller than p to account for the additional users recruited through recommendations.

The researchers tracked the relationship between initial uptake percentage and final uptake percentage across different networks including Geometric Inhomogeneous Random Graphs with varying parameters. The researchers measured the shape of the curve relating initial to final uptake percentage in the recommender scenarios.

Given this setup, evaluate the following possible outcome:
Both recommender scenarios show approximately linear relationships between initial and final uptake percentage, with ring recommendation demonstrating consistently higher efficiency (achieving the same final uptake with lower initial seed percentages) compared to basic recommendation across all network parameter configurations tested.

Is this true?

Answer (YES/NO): NO